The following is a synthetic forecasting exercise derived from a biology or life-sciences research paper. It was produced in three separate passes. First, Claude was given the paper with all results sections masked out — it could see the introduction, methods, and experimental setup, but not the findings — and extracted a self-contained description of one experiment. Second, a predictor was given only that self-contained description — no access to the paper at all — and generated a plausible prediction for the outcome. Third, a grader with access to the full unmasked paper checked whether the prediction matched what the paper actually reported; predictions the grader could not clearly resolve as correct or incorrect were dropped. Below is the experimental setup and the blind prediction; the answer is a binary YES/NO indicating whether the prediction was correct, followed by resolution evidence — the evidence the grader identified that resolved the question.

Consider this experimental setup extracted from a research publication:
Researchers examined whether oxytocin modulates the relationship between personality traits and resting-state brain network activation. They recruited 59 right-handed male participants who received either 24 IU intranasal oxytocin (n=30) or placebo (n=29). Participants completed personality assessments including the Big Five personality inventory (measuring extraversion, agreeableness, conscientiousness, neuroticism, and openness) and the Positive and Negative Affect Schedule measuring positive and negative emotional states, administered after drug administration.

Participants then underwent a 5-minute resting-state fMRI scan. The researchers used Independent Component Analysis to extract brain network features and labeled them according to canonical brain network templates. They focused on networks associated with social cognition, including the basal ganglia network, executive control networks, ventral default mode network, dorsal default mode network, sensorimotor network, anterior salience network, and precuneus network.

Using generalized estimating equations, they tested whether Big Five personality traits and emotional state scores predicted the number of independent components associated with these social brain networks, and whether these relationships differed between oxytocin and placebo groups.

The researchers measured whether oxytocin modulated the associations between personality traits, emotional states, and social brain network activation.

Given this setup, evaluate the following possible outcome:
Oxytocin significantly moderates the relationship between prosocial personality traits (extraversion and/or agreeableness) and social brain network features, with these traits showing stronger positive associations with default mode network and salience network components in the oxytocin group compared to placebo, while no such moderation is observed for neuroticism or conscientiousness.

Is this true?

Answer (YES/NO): NO